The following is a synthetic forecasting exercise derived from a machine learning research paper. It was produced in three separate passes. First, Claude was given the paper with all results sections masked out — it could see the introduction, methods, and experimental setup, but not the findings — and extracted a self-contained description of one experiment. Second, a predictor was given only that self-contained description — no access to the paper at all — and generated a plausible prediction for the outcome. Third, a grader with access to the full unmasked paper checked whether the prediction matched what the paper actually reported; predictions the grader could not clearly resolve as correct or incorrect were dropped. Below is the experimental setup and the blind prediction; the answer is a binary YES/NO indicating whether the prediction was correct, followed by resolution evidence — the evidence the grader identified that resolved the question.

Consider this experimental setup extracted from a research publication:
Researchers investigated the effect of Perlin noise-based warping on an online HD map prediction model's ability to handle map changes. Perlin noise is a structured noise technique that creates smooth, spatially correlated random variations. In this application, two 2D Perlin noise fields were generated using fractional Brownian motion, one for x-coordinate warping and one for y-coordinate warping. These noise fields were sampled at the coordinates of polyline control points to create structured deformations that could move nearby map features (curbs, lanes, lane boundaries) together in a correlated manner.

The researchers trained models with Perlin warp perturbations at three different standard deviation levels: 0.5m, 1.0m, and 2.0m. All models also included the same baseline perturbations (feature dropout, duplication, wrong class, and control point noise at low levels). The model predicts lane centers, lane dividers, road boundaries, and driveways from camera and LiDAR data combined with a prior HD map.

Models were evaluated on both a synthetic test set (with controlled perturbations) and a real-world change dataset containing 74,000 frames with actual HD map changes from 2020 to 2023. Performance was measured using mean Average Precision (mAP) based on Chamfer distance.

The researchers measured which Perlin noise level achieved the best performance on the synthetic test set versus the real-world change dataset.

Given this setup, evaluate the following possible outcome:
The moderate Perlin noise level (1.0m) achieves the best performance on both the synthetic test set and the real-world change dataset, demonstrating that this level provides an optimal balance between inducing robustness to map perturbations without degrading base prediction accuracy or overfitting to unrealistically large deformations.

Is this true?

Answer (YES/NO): NO